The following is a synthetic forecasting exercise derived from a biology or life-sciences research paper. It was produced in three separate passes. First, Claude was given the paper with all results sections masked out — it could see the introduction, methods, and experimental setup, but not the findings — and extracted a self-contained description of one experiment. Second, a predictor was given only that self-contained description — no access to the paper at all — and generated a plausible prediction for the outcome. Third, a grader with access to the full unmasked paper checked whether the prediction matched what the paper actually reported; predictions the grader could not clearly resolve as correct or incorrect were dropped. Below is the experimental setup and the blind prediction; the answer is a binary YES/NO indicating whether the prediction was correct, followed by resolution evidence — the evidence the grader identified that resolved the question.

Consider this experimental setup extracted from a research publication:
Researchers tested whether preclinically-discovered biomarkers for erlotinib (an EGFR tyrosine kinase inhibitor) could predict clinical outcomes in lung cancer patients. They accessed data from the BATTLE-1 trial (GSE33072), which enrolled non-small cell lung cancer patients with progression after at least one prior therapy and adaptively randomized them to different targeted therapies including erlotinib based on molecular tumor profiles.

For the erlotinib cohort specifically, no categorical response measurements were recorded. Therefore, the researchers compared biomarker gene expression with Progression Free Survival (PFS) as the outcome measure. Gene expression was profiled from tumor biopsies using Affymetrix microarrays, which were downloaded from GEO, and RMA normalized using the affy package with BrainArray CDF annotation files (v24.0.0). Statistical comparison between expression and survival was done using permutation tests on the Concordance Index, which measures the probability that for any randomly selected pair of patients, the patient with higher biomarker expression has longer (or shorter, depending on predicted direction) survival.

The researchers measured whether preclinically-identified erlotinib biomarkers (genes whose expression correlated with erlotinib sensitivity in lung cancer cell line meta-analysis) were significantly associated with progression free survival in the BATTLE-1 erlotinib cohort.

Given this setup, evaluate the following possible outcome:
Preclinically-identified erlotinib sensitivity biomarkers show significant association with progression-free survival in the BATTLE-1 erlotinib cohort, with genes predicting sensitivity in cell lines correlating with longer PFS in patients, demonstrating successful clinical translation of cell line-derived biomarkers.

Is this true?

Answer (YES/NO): NO